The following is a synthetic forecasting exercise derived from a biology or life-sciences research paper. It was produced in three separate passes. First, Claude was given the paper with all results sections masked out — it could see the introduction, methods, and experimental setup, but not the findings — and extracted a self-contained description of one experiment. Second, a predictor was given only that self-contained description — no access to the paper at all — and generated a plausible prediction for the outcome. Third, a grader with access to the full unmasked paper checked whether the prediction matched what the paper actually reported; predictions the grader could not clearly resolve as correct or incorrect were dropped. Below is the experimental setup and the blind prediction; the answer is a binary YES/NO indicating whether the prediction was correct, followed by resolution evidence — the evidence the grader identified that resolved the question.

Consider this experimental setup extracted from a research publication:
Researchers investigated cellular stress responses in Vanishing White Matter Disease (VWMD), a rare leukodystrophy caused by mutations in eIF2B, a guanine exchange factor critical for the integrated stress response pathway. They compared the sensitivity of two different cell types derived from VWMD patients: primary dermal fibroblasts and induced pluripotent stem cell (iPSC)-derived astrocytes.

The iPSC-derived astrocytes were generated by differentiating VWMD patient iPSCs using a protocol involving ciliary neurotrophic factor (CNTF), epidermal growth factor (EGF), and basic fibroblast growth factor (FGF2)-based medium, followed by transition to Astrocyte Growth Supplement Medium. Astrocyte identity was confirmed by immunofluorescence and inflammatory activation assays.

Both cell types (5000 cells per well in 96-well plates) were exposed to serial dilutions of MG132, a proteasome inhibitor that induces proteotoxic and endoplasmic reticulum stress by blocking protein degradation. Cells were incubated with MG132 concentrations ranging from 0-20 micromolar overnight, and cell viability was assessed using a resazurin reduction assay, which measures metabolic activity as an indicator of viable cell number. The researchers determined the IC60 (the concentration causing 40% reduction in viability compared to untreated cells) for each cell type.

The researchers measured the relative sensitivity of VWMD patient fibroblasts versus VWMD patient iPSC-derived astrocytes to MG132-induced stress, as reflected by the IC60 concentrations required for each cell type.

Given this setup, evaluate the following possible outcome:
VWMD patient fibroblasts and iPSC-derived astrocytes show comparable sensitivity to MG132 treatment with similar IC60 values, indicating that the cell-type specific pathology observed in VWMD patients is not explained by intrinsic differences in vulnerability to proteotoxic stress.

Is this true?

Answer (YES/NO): NO